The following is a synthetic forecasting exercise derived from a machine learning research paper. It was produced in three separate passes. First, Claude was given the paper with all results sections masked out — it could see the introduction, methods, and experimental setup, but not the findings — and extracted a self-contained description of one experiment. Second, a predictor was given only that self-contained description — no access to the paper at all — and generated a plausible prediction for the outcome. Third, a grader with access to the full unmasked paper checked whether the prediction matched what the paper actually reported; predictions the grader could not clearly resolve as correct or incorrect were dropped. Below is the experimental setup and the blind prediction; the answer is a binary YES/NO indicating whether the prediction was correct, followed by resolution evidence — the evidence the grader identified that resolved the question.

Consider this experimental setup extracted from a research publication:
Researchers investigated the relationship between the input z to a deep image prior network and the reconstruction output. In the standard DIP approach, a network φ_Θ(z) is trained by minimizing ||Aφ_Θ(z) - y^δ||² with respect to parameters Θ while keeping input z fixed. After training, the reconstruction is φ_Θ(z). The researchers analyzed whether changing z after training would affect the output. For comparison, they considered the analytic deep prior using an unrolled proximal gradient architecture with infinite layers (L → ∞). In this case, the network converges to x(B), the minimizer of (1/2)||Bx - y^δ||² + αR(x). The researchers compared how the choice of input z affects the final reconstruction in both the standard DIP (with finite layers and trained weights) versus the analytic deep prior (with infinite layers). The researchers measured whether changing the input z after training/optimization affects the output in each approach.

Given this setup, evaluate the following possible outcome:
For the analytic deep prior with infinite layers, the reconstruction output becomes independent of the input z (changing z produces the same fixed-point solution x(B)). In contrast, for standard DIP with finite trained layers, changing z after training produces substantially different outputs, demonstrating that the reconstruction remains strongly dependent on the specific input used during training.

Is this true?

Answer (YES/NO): YES